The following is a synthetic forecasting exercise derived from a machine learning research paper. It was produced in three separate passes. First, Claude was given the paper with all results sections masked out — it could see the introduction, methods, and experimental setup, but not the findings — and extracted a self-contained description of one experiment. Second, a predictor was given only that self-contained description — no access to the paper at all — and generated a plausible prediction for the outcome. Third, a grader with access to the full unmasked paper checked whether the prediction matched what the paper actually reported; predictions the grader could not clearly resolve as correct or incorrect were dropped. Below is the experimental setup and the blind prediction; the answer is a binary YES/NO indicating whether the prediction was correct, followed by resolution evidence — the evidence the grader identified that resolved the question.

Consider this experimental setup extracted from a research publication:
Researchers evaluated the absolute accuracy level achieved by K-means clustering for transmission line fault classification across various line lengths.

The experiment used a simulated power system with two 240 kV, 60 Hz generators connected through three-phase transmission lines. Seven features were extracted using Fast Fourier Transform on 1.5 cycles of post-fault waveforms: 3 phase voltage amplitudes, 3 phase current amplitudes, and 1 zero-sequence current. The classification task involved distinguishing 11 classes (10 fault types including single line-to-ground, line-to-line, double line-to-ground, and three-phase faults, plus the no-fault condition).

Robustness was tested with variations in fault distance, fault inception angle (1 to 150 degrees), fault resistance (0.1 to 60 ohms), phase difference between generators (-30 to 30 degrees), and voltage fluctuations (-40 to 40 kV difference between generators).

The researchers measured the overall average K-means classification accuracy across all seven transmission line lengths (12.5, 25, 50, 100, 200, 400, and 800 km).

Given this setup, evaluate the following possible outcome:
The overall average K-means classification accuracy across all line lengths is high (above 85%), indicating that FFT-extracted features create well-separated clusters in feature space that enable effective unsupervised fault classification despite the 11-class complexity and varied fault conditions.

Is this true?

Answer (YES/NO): NO